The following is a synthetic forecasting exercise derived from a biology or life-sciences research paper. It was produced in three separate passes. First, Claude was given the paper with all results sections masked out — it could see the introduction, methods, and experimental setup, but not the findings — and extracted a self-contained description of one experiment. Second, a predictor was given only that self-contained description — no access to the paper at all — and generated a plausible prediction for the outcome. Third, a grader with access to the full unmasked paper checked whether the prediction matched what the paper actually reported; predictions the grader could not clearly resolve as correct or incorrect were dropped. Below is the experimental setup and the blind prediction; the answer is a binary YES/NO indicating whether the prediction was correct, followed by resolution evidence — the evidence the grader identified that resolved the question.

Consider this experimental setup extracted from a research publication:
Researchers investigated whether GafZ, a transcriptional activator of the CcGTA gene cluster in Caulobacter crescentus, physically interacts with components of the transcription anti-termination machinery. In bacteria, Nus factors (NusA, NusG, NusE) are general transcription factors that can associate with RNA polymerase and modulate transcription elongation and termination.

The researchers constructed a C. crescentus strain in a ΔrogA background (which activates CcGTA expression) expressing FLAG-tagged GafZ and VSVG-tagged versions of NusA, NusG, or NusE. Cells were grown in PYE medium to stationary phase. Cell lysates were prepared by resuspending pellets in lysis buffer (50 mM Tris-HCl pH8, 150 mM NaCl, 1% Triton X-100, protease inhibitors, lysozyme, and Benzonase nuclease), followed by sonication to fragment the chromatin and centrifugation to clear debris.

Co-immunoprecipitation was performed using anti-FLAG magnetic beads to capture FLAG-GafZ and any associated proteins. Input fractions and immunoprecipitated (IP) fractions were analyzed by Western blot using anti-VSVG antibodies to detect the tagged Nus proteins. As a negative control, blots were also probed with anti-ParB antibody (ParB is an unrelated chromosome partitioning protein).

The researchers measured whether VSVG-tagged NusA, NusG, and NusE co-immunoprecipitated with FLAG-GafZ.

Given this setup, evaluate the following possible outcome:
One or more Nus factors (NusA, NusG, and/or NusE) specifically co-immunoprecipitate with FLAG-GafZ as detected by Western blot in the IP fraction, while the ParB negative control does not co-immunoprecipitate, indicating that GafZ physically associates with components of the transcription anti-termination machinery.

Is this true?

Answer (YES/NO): YES